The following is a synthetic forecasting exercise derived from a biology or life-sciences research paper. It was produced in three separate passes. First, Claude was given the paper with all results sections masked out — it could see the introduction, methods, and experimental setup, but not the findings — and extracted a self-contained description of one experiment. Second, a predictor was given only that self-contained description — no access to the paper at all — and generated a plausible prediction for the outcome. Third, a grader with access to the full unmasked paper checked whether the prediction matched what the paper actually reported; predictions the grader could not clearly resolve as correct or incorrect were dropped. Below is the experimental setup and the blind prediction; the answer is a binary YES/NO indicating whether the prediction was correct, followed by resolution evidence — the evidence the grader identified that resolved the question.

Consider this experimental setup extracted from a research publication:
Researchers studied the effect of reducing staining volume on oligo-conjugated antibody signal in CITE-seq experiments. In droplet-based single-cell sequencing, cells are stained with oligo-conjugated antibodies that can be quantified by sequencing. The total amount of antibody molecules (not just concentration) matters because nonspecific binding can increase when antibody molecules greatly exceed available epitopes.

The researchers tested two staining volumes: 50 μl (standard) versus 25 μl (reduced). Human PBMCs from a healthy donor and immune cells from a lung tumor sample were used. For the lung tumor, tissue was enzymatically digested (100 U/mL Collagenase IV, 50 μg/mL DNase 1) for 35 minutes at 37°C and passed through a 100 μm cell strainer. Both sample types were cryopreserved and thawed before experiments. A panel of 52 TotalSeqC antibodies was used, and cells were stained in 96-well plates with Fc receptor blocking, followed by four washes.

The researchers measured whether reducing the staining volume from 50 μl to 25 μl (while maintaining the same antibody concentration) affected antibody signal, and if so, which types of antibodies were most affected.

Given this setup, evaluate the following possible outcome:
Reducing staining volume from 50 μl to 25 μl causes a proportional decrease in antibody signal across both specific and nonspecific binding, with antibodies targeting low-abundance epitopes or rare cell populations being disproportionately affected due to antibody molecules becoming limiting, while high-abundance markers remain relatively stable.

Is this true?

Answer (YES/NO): NO